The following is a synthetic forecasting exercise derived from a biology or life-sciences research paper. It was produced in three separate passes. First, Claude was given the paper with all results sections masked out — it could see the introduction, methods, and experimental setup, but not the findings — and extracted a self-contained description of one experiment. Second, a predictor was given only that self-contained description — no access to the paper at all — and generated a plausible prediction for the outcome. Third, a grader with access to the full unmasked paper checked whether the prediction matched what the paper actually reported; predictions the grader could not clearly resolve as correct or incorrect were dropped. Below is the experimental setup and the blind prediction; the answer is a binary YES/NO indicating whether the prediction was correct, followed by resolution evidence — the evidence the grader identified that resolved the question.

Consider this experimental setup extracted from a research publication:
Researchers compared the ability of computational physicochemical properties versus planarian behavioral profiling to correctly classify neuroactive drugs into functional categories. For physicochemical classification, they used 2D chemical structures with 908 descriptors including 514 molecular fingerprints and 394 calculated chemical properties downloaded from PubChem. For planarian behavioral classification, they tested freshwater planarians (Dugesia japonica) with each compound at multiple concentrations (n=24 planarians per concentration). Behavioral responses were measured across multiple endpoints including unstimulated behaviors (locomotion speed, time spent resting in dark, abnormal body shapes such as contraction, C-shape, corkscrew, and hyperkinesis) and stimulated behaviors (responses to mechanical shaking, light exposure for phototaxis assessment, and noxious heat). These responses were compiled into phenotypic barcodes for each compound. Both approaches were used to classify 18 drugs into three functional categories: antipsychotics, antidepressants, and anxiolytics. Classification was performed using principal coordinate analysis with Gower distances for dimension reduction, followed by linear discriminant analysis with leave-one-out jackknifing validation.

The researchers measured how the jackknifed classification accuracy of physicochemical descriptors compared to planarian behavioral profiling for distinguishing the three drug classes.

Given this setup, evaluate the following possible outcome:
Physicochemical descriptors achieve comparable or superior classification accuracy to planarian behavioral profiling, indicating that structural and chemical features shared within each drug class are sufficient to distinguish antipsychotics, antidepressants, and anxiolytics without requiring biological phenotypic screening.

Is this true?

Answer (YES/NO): YES